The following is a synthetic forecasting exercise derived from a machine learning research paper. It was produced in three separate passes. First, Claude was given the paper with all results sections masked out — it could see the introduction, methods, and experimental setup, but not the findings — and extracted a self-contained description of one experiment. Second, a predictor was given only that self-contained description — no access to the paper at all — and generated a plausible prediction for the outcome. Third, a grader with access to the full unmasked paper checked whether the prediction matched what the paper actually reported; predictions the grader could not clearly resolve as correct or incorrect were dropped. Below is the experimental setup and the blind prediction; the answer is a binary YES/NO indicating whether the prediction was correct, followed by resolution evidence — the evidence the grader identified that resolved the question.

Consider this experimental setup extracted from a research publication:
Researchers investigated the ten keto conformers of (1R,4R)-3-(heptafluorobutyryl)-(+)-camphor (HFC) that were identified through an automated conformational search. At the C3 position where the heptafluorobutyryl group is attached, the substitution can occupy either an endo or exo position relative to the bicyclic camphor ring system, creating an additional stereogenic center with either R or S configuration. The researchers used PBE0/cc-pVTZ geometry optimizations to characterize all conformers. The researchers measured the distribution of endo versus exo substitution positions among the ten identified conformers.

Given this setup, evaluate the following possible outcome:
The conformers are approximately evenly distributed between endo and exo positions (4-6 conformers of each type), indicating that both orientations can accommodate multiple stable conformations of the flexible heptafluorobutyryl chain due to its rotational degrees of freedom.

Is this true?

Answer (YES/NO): YES